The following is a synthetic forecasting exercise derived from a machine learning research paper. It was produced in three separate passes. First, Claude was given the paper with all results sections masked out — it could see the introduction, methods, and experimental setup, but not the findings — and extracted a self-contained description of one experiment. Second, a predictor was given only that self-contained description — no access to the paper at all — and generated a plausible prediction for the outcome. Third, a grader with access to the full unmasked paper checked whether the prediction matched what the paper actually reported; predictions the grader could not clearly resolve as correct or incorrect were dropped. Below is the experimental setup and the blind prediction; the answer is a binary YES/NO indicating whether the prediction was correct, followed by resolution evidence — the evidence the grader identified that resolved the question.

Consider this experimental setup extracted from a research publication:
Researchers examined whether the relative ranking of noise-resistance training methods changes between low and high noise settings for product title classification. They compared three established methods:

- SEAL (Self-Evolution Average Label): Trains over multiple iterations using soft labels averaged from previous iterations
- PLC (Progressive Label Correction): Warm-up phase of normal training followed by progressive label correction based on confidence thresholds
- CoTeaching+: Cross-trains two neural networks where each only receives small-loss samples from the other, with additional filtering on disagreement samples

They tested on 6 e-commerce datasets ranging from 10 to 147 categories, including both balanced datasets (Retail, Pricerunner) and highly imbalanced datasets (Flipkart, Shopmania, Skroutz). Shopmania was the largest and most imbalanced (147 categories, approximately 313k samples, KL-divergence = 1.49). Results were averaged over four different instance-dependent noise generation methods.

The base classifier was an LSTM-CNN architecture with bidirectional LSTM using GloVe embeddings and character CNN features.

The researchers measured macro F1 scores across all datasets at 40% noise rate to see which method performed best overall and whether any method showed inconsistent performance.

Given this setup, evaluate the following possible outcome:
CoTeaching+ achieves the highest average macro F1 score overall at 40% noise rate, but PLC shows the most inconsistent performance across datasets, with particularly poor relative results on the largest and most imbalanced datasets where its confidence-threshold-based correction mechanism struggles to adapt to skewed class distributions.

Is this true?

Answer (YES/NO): NO